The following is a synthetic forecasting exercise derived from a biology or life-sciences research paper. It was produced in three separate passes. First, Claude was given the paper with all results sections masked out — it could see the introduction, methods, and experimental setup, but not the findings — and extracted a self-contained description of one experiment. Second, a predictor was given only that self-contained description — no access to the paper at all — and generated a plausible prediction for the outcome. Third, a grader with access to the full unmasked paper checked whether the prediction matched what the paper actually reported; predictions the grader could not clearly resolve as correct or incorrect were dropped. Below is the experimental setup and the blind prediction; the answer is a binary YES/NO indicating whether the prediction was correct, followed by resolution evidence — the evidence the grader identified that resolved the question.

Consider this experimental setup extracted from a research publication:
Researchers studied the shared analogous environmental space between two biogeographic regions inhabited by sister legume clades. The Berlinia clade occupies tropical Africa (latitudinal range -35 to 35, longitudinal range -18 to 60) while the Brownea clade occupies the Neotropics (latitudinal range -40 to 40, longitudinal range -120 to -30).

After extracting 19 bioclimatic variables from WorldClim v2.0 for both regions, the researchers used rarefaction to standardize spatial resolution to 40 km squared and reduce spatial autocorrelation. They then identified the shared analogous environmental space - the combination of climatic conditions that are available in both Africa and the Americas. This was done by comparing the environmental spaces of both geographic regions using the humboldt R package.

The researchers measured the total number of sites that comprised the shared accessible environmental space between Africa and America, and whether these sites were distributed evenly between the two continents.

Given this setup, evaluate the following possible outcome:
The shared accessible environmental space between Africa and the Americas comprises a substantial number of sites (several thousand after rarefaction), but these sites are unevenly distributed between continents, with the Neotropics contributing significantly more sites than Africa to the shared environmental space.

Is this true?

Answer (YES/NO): NO